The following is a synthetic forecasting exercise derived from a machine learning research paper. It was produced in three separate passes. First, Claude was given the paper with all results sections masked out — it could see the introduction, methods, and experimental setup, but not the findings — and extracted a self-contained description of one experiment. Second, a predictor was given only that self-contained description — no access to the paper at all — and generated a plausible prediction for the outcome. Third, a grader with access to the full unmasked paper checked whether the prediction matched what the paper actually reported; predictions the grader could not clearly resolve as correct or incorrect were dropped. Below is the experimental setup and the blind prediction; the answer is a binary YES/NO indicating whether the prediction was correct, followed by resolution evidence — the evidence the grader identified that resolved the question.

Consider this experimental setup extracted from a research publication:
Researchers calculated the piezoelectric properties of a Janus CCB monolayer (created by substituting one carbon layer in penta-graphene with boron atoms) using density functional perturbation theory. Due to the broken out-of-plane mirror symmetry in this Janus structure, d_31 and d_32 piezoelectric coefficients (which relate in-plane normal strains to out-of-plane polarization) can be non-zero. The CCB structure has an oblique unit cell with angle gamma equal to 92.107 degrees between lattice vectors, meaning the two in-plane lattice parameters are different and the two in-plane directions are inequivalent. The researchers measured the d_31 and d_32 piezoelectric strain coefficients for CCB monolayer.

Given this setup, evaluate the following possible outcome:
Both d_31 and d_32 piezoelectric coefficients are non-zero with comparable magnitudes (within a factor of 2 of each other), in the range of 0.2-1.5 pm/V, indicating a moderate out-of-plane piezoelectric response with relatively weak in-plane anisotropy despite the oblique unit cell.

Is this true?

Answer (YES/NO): YES